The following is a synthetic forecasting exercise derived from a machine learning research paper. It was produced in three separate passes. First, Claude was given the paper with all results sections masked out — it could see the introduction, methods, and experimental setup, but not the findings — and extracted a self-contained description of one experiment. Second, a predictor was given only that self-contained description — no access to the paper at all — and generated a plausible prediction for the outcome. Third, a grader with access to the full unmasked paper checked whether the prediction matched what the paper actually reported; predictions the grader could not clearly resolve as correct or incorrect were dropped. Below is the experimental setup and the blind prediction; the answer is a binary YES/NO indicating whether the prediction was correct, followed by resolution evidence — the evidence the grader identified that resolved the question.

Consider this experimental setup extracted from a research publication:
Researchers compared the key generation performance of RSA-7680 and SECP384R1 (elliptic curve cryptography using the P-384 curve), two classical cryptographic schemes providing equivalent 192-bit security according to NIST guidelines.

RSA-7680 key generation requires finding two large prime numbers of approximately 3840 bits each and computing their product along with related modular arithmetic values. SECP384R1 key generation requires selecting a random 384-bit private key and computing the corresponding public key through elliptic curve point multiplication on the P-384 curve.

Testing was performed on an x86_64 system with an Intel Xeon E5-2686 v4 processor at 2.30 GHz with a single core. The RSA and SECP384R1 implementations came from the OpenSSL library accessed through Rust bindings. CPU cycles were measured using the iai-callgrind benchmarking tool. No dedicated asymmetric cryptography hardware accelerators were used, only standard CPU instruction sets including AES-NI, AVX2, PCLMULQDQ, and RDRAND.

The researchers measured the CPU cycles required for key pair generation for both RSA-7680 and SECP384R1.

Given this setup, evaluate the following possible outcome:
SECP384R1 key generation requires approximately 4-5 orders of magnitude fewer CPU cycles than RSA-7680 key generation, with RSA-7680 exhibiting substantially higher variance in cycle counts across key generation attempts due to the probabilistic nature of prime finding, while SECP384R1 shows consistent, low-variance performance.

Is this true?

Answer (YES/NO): NO